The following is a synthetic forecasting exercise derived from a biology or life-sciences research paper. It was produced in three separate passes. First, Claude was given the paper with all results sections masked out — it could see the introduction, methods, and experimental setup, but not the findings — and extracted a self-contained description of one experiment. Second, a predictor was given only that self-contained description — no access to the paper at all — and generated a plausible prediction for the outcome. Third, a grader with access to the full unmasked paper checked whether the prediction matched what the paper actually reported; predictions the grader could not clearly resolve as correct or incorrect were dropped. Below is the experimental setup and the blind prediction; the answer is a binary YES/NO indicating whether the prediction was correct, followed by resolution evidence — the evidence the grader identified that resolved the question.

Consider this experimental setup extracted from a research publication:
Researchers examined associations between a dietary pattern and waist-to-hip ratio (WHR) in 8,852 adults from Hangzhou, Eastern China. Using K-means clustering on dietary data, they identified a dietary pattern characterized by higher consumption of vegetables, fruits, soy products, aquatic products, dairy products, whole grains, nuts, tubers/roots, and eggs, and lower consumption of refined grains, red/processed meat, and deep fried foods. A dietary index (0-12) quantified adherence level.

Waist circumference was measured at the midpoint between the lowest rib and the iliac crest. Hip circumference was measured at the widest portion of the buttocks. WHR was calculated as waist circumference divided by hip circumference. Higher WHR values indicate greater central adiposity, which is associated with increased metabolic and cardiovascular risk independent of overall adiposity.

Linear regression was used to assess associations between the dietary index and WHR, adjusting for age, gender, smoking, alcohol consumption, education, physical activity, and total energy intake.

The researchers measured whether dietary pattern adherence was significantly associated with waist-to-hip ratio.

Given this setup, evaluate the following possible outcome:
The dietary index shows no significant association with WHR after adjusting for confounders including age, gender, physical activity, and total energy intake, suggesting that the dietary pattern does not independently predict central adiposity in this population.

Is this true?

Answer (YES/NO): NO